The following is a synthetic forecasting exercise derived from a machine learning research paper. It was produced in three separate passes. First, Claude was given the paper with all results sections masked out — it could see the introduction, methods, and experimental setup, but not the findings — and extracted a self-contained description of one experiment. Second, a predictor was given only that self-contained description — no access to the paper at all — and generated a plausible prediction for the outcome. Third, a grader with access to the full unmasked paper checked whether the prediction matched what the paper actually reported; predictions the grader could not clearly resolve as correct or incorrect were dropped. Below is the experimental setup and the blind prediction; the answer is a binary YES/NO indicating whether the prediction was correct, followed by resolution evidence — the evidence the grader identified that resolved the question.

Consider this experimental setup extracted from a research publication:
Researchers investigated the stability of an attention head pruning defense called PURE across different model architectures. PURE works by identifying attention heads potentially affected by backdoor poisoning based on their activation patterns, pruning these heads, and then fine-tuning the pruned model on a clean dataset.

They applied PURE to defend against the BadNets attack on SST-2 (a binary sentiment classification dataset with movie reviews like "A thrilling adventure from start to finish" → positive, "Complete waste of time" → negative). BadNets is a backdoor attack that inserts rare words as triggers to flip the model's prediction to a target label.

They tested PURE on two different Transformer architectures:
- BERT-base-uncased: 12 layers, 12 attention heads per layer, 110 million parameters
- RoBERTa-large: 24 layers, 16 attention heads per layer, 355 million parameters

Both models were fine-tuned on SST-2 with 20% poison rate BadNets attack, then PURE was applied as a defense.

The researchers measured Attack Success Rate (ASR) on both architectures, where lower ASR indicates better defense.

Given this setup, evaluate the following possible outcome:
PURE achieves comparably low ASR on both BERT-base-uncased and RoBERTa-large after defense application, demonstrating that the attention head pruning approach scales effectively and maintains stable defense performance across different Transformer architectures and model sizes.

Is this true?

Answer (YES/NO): NO